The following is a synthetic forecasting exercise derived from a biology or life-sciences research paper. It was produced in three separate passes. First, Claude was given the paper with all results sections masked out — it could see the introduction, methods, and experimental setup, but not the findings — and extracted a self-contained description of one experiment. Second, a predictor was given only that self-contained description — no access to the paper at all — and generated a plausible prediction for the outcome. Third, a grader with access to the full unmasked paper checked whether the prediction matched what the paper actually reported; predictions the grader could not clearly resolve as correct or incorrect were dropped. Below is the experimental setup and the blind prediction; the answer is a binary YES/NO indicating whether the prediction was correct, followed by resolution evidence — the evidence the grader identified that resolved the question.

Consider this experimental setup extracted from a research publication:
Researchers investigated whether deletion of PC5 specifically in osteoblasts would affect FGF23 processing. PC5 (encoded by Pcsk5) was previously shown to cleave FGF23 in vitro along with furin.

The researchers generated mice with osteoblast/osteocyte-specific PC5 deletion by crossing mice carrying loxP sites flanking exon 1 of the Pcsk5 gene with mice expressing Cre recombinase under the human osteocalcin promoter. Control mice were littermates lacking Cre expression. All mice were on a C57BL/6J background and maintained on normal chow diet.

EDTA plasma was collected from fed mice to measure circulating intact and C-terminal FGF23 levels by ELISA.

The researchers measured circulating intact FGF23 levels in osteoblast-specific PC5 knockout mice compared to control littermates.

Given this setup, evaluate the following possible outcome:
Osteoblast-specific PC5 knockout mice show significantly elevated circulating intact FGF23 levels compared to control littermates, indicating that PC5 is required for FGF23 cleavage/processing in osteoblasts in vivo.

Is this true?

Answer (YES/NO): NO